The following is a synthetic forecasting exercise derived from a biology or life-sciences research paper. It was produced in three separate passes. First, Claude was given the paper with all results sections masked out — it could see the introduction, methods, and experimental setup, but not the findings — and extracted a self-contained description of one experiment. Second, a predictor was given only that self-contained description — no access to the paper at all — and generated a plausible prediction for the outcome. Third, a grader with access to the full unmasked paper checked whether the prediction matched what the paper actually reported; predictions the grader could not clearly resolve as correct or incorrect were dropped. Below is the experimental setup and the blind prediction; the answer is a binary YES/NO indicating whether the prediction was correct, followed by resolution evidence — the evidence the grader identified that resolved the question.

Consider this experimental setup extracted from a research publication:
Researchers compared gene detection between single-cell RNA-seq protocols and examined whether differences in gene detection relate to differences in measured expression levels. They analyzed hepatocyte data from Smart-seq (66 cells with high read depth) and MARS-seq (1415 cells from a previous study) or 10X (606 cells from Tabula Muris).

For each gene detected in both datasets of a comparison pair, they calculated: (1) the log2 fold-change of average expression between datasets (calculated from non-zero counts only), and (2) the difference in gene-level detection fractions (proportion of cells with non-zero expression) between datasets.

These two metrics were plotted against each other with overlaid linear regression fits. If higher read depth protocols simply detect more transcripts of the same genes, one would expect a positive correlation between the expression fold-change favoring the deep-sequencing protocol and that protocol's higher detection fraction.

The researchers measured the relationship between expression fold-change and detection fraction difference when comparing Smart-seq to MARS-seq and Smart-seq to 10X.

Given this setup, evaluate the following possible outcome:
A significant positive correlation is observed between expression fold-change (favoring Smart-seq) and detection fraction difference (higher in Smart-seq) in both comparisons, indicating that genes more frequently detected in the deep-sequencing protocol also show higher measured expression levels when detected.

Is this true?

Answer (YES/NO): YES